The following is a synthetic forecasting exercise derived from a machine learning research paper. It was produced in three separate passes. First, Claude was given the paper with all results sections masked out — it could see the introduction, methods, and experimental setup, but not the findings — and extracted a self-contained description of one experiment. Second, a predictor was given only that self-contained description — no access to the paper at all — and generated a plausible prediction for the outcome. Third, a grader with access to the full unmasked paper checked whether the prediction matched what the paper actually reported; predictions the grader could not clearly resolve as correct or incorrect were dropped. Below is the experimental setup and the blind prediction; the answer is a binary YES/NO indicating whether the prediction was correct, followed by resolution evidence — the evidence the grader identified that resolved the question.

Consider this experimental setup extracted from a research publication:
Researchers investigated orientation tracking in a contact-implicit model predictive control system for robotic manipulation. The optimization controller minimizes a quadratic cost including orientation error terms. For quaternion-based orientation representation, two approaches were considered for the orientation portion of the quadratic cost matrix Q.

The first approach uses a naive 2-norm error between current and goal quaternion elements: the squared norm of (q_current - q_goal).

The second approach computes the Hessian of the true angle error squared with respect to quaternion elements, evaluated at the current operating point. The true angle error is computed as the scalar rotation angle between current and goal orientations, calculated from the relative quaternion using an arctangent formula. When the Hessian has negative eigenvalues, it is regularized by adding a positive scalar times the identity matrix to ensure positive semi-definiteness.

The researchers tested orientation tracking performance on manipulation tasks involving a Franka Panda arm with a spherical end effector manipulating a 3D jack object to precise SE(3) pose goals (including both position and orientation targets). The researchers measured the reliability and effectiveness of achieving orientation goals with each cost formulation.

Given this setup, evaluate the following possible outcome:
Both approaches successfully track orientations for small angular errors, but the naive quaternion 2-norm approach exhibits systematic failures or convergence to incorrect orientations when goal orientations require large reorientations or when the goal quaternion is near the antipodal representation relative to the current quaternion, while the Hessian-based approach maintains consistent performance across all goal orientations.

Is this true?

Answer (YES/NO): NO